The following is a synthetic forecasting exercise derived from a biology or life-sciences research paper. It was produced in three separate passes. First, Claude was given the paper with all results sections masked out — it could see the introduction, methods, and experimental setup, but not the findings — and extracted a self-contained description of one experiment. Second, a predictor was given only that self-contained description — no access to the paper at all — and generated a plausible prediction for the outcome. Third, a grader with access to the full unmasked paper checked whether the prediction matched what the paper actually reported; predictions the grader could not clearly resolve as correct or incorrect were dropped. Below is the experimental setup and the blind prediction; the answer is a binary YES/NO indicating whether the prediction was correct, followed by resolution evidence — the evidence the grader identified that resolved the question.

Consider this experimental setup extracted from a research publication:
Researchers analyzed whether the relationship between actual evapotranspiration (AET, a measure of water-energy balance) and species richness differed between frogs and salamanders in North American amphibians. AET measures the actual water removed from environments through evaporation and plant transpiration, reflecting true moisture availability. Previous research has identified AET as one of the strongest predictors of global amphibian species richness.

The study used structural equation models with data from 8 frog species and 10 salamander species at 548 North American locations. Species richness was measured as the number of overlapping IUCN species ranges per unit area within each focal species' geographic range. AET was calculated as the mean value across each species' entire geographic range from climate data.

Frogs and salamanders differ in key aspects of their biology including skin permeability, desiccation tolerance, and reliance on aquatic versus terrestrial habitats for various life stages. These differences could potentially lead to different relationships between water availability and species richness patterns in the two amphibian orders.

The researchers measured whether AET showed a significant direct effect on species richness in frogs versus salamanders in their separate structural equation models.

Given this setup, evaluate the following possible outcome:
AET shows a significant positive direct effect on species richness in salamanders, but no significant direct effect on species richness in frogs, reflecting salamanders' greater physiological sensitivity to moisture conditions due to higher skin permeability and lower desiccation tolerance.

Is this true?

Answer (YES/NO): NO